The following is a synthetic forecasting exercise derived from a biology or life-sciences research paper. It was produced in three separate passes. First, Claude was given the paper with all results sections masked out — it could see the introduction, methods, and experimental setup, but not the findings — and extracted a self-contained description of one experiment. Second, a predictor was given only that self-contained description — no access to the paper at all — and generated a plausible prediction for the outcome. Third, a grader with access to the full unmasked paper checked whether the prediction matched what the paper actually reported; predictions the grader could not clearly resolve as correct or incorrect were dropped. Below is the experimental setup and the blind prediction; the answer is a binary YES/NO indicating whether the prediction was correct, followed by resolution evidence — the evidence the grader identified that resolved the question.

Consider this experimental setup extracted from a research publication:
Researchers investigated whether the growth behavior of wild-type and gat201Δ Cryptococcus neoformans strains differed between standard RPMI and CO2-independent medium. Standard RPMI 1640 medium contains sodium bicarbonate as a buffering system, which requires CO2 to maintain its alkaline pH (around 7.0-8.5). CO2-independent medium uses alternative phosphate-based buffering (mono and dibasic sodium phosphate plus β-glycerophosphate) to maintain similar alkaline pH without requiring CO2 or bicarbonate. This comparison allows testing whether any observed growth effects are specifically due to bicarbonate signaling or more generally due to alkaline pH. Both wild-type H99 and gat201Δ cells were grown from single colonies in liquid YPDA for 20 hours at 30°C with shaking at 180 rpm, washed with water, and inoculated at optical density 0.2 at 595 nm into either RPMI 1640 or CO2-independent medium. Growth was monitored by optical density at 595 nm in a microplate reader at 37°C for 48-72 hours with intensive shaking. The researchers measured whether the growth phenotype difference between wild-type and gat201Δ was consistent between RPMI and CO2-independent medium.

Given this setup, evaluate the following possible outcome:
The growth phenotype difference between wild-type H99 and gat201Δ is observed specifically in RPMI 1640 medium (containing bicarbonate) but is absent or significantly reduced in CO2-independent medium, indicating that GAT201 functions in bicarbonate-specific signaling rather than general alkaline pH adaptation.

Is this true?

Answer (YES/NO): NO